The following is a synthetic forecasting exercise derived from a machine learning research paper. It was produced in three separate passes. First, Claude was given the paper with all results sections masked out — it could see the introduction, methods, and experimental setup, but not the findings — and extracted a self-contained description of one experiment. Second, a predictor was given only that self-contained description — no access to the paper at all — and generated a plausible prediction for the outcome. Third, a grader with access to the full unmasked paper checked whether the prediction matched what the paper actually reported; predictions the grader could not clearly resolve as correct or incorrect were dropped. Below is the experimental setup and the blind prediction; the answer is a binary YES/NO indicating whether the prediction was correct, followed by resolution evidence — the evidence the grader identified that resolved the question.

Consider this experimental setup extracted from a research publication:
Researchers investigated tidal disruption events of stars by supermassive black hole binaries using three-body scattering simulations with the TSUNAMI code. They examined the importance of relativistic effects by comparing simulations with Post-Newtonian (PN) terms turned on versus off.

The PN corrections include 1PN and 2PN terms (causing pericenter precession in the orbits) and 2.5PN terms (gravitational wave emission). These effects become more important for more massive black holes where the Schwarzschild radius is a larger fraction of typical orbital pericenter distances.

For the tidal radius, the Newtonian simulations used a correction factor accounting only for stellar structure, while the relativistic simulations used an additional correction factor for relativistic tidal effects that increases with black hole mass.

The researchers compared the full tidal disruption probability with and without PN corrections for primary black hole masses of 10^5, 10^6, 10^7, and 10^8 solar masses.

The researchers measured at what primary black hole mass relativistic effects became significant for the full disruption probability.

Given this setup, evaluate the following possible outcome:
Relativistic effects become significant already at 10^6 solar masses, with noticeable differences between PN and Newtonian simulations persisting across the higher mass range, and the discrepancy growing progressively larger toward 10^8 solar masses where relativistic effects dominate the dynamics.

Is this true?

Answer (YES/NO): NO